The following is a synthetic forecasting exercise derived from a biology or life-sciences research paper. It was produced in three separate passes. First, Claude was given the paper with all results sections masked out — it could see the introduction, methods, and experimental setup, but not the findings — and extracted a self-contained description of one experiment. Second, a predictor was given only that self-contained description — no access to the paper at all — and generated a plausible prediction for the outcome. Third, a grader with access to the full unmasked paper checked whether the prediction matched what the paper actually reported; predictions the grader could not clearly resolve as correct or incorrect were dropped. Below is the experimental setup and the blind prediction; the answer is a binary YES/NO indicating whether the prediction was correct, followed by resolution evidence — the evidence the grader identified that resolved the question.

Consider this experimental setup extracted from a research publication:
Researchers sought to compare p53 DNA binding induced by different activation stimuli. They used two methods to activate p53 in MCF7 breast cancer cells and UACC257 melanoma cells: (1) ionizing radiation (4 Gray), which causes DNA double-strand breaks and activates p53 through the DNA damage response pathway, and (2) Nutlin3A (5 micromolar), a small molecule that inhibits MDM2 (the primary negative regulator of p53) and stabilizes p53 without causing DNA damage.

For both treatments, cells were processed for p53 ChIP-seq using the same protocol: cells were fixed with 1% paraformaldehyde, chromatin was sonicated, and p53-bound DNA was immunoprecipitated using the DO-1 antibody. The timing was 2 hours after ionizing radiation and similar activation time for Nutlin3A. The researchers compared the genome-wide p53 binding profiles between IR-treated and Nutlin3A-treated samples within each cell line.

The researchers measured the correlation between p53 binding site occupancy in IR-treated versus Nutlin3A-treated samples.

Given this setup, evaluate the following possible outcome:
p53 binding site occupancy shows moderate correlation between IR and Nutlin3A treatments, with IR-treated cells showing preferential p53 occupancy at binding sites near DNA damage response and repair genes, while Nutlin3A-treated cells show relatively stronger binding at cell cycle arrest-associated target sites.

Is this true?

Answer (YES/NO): NO